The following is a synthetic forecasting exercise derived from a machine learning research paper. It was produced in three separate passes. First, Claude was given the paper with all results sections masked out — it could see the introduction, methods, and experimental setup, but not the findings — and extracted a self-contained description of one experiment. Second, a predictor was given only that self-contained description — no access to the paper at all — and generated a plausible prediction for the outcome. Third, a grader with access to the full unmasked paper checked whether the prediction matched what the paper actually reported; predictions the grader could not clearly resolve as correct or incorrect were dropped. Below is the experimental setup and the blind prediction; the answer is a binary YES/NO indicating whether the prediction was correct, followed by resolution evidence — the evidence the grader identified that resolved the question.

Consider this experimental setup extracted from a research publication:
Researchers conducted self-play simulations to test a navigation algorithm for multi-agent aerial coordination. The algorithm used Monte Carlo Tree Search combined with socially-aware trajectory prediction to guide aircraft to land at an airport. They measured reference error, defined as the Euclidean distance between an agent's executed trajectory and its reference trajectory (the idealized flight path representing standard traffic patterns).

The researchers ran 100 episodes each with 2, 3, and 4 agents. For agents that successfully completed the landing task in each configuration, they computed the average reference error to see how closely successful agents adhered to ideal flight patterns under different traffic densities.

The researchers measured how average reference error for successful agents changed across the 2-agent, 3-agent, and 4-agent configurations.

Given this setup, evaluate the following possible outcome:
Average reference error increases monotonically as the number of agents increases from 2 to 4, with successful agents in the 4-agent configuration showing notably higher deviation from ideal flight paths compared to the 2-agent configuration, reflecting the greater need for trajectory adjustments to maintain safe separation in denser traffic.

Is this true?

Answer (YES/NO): NO